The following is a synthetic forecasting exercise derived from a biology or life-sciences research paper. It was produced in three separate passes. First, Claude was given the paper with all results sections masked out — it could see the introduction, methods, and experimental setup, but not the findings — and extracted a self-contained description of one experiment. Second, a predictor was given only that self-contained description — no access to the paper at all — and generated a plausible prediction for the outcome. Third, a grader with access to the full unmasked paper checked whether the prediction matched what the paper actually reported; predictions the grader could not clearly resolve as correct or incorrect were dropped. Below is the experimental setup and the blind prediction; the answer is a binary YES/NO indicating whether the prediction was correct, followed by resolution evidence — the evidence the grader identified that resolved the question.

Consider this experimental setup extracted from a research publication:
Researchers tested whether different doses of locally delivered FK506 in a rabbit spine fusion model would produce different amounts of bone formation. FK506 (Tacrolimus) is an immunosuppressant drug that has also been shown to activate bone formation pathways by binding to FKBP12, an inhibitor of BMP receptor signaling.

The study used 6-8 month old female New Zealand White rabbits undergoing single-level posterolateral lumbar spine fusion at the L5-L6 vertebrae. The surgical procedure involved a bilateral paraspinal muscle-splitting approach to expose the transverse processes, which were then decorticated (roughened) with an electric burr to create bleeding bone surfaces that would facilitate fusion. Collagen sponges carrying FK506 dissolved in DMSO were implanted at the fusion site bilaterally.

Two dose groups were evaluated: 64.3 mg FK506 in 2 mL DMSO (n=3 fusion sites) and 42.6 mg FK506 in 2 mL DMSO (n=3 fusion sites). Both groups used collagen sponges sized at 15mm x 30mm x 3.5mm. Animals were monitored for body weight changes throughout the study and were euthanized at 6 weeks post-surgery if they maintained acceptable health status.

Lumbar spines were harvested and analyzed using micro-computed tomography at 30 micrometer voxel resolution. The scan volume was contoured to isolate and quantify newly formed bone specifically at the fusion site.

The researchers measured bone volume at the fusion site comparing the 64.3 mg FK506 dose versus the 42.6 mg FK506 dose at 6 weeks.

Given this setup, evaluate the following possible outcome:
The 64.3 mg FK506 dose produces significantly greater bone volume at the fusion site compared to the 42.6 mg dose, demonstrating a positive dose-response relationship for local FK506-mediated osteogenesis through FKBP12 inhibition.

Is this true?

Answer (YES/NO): NO